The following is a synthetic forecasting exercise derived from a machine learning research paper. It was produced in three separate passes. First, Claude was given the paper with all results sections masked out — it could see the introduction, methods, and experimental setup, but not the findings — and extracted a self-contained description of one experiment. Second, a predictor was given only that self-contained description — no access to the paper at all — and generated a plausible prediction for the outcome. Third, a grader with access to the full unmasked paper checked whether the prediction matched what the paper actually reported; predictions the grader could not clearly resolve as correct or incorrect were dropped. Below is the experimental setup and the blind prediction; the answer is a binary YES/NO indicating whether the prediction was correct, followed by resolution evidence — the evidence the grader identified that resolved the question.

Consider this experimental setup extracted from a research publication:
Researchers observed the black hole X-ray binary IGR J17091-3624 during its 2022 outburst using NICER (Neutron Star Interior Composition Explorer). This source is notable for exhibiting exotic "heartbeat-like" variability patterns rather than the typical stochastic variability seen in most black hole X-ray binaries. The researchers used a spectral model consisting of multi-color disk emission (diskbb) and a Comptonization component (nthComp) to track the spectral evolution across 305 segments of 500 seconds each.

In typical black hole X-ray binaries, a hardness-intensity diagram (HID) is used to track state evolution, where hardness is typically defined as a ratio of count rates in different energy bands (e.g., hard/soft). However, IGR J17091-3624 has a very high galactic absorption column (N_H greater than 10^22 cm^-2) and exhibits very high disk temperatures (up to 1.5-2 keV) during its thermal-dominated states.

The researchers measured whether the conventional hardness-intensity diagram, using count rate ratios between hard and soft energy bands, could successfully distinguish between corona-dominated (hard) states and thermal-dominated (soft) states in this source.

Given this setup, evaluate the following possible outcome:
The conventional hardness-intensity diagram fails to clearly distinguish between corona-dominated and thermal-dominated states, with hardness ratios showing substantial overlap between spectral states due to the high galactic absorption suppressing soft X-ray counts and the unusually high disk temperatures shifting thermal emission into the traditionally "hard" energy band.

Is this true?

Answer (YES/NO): NO